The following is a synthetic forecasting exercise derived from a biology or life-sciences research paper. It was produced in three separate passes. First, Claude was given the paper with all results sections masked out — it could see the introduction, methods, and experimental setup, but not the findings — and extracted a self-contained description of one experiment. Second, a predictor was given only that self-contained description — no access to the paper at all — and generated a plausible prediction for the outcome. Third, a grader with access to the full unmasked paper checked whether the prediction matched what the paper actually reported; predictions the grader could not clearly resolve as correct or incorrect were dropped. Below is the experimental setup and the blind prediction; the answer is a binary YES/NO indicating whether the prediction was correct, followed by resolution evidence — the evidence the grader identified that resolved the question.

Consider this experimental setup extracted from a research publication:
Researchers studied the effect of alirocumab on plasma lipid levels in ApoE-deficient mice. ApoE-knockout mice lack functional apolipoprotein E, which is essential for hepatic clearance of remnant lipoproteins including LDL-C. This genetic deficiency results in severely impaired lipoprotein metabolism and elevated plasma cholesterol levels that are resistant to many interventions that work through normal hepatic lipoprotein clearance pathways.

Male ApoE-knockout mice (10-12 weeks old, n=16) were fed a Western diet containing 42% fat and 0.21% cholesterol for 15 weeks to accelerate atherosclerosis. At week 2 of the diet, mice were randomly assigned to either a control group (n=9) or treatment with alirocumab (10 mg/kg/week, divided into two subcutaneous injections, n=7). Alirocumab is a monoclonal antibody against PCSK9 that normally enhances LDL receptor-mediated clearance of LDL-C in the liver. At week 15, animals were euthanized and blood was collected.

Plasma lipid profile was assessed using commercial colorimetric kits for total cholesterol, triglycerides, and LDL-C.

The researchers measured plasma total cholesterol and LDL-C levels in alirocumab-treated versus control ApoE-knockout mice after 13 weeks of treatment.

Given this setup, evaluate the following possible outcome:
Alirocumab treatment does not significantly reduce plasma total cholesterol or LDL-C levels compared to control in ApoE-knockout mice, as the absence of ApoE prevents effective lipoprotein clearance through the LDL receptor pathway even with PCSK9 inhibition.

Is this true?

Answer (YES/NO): YES